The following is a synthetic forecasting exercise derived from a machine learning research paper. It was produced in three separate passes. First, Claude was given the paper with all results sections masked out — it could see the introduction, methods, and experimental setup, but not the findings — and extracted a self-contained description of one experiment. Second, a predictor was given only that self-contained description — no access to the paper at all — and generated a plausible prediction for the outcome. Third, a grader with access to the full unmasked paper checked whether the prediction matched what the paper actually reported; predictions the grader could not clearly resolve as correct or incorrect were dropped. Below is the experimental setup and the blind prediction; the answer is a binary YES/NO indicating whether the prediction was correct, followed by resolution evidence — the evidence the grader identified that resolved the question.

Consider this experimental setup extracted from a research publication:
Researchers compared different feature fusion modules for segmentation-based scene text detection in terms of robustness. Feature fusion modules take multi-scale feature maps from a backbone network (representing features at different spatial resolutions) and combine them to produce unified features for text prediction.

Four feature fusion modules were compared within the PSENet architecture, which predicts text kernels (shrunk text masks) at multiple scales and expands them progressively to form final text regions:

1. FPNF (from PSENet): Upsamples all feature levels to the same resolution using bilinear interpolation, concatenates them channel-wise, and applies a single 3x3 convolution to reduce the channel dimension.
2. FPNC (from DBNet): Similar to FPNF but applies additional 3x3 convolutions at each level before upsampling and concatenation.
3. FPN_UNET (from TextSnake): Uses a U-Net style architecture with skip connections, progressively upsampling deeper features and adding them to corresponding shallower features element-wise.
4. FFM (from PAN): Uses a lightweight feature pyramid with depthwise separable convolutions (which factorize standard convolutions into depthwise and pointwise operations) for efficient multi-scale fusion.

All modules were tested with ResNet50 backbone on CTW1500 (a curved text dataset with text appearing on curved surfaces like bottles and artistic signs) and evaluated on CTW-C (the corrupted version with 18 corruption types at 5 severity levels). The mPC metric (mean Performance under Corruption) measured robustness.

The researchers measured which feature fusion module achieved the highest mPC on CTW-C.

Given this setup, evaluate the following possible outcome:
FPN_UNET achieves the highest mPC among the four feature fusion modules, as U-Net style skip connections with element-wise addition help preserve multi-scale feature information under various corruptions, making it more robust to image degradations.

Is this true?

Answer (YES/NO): NO